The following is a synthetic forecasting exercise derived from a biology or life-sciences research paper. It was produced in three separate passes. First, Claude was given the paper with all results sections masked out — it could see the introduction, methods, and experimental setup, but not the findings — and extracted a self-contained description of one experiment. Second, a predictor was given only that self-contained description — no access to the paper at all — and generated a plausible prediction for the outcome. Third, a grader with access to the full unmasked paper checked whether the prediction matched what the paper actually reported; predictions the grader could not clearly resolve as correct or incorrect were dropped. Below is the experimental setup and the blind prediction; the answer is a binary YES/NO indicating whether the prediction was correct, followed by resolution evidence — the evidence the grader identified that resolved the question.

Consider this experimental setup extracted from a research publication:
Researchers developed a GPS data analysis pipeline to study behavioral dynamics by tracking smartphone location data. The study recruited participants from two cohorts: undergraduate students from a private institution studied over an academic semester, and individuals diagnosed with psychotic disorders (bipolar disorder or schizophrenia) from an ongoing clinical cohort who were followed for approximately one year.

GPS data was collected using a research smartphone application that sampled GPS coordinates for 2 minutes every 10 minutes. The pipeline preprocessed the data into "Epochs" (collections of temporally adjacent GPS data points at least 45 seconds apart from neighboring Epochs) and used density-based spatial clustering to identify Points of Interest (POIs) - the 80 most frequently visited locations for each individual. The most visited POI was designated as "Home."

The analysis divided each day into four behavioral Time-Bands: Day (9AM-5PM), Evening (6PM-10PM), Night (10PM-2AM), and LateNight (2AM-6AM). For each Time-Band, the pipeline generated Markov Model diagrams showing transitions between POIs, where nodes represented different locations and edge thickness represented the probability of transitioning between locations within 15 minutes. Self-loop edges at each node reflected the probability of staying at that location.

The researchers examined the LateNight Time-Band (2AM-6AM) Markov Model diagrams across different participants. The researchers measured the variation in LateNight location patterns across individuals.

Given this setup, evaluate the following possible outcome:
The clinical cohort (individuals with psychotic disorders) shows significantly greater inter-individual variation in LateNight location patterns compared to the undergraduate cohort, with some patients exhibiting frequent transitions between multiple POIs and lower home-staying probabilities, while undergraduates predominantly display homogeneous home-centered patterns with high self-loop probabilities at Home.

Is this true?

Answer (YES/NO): NO